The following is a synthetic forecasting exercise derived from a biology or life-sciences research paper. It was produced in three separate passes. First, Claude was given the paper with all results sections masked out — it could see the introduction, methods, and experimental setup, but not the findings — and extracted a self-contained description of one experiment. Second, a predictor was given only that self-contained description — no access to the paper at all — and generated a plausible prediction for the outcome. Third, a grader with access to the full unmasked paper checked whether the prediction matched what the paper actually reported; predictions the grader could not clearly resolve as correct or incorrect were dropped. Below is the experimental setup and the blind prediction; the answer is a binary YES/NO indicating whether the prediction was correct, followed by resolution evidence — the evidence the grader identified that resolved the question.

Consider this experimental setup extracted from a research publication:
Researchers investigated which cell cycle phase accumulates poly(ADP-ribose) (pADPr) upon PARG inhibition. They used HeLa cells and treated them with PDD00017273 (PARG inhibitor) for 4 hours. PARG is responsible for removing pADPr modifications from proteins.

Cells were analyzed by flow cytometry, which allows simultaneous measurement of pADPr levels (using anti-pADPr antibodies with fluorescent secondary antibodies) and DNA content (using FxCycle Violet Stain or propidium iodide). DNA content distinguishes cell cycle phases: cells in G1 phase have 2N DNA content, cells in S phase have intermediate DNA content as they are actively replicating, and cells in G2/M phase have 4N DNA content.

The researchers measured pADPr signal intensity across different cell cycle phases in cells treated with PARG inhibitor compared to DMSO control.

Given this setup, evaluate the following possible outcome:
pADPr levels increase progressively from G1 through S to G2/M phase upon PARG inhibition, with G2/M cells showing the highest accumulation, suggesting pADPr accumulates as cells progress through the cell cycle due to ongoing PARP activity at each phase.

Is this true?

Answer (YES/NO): NO